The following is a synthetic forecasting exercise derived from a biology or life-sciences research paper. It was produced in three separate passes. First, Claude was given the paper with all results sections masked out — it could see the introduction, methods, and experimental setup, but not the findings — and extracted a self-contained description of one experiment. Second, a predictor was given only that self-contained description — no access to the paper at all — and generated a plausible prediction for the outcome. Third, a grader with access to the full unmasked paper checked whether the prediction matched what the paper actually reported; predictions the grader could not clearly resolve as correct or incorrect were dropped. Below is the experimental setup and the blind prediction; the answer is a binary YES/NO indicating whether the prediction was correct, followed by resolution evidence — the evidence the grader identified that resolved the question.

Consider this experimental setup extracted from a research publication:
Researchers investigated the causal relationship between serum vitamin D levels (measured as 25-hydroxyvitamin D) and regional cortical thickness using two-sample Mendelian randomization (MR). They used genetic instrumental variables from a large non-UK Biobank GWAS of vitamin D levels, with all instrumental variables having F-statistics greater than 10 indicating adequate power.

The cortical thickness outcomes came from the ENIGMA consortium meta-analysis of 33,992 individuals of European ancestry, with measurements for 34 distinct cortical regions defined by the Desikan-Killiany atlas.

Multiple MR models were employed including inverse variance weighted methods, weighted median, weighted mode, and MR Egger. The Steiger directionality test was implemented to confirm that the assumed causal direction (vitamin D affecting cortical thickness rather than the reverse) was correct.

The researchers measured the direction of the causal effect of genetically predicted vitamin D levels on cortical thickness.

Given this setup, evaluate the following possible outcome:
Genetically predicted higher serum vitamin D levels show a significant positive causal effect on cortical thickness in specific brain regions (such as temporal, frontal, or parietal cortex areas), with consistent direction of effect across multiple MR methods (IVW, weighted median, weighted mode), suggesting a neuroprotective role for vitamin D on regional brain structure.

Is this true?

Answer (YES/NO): NO